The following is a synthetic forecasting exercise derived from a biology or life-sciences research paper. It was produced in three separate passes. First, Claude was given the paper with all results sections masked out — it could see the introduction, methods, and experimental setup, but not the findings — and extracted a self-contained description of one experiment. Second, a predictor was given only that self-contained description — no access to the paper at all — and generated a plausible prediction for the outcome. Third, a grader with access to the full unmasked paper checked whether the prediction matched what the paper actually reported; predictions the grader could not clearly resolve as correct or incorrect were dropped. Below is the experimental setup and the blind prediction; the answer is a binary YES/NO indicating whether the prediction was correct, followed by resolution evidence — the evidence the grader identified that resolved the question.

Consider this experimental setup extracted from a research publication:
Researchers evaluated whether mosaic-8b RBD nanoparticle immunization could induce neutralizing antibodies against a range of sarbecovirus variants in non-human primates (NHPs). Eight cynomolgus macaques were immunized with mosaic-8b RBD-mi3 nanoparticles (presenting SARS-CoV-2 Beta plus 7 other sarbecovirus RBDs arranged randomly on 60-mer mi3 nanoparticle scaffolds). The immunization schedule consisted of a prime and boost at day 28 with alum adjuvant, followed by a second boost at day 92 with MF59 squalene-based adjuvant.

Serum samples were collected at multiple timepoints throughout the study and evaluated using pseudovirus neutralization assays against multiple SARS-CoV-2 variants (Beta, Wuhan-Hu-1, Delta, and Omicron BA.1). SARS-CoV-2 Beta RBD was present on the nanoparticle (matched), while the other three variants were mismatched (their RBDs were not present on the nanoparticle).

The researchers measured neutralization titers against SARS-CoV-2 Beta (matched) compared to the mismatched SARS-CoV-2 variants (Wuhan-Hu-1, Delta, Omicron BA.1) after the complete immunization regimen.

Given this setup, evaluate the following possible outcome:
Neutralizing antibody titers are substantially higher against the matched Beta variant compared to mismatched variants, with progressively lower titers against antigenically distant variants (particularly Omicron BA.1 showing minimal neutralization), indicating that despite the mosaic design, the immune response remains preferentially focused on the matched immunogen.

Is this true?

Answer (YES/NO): NO